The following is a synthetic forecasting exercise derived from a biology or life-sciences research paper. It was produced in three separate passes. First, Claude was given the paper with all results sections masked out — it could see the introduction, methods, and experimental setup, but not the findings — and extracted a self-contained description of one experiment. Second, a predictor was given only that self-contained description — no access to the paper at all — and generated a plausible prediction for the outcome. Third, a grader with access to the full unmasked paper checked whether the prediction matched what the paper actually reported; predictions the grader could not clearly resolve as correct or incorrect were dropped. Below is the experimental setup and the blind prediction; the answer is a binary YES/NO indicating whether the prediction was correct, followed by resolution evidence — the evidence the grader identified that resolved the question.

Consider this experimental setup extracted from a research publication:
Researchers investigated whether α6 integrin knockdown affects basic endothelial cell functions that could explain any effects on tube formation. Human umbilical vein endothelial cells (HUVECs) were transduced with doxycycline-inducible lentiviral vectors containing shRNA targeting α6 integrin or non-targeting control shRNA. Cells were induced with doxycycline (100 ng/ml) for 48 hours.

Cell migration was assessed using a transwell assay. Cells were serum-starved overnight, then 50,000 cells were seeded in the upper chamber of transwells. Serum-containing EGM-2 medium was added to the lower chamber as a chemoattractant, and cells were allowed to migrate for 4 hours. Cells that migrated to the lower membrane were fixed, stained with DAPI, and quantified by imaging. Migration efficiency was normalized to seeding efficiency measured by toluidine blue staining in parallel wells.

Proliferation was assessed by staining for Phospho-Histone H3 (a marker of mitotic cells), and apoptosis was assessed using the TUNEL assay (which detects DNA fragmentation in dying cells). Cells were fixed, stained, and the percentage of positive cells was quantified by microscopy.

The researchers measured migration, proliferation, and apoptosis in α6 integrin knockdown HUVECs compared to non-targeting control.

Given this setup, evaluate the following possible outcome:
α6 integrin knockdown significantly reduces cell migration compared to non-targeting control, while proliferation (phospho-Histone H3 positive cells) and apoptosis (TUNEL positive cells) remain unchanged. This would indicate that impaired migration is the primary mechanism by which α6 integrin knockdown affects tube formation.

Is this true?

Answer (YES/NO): YES